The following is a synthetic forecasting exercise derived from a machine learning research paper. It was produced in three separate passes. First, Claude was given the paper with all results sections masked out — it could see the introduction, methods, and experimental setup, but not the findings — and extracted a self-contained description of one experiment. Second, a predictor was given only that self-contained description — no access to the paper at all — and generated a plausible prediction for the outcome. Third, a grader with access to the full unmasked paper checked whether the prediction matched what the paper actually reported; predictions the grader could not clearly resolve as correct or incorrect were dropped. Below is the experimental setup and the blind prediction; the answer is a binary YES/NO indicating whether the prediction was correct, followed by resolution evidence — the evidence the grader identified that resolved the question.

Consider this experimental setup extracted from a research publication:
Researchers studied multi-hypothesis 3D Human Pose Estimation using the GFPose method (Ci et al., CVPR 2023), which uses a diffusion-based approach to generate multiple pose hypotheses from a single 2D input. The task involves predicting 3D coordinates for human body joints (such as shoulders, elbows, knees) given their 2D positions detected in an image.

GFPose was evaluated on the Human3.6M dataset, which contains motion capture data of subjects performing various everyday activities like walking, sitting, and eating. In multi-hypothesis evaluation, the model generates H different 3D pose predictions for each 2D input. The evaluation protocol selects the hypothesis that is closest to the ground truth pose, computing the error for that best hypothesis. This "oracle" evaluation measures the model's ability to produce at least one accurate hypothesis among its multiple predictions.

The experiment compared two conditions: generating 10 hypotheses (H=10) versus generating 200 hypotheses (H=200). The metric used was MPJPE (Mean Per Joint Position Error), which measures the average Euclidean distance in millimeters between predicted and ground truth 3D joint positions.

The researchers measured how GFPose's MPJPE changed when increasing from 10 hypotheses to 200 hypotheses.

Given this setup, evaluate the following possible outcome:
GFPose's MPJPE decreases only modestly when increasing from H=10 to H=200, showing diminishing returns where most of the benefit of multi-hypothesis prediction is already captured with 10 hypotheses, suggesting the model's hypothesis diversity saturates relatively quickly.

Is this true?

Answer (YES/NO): NO